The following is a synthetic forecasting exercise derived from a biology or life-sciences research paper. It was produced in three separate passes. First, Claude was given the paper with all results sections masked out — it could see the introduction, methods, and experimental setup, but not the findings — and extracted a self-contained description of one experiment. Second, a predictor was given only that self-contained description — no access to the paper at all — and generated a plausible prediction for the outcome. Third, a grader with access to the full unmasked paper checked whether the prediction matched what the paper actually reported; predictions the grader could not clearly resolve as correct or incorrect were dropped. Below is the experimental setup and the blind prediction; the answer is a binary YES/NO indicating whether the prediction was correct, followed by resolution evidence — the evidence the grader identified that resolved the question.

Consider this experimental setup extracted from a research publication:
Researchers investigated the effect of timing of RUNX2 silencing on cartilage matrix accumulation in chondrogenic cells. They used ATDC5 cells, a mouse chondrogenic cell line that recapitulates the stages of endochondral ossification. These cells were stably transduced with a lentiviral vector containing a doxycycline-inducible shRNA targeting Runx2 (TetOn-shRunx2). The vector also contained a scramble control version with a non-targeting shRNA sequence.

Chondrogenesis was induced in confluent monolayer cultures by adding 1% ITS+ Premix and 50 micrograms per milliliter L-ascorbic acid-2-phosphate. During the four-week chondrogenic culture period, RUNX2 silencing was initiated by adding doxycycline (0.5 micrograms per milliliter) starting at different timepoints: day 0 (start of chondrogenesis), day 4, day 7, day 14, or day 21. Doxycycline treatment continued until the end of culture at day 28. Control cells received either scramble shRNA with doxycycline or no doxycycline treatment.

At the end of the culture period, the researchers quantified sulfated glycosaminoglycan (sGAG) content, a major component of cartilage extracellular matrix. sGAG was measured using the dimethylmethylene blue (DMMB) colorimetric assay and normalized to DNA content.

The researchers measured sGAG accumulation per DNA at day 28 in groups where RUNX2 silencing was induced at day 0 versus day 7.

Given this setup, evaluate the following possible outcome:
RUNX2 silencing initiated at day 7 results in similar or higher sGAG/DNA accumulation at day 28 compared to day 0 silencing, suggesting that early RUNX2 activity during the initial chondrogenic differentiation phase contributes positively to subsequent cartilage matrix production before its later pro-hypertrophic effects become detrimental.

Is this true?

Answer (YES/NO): YES